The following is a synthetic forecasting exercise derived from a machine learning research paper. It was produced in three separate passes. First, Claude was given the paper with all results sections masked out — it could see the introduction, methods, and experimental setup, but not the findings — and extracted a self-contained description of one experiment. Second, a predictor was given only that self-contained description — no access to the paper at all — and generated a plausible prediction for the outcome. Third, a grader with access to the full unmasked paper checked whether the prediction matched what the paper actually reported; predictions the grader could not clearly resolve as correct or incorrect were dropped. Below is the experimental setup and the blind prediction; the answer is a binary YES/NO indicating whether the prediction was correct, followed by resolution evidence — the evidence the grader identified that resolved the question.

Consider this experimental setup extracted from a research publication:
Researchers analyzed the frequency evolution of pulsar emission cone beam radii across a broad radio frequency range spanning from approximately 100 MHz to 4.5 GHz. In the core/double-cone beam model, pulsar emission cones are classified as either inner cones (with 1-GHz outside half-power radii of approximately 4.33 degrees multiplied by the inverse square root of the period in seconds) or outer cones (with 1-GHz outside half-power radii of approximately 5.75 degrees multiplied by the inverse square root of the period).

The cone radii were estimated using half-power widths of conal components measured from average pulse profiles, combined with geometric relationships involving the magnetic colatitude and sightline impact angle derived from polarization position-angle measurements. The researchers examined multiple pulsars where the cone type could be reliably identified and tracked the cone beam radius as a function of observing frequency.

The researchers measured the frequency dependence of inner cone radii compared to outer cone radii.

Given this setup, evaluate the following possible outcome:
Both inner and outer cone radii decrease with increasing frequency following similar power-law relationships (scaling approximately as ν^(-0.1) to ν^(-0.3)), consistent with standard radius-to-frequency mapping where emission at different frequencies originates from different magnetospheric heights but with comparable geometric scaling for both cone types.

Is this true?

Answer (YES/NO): NO